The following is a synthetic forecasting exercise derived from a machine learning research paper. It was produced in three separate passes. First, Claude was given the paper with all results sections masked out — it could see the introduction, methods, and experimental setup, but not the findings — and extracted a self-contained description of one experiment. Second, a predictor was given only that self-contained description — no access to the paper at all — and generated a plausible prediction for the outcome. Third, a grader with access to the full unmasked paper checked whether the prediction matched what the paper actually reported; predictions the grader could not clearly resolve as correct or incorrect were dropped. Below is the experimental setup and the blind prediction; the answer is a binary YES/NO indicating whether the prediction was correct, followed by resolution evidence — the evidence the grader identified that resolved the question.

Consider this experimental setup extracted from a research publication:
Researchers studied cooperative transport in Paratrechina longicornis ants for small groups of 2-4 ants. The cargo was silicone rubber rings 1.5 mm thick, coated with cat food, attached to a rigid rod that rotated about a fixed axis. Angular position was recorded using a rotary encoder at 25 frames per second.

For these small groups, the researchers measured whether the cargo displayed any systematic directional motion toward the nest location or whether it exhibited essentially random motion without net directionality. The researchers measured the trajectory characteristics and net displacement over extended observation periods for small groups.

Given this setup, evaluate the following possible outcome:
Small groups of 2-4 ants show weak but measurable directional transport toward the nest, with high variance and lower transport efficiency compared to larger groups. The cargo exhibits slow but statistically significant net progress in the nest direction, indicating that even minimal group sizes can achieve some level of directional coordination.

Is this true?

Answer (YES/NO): NO